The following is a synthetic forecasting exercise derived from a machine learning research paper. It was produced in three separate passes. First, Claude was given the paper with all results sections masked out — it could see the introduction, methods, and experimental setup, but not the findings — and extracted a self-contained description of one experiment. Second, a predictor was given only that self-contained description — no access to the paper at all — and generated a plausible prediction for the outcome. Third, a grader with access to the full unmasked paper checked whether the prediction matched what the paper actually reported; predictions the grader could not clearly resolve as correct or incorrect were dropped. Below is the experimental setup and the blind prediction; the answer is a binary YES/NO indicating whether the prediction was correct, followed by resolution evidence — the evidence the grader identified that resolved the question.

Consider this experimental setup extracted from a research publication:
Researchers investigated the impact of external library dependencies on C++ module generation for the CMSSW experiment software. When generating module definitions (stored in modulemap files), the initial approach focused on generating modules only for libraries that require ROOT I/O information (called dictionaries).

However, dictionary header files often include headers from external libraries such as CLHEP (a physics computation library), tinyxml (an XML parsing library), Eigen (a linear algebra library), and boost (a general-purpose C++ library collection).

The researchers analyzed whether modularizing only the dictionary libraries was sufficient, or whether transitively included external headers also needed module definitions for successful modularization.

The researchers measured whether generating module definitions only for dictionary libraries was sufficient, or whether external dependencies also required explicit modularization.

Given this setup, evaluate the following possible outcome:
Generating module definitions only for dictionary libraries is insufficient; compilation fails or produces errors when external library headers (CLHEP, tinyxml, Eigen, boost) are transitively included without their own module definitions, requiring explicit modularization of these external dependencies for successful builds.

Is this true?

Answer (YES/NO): YES